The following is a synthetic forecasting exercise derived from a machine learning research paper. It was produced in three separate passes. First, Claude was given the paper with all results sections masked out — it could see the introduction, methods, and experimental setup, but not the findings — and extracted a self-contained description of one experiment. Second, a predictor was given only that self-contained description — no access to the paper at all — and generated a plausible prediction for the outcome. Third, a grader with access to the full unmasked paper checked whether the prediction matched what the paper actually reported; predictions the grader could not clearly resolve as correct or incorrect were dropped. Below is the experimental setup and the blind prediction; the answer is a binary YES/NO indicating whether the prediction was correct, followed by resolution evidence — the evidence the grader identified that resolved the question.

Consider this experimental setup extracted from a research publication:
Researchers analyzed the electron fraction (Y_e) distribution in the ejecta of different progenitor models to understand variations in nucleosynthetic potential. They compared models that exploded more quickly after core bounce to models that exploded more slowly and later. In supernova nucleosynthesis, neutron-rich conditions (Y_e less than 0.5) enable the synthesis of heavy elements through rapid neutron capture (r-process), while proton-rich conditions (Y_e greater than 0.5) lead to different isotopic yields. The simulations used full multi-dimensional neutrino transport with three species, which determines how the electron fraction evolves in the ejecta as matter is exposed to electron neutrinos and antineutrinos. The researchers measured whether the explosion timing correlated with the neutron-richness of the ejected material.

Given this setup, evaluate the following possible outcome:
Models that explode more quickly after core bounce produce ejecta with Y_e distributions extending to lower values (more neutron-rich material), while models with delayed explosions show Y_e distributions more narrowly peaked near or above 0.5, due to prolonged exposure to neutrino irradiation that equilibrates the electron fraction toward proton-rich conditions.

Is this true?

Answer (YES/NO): YES